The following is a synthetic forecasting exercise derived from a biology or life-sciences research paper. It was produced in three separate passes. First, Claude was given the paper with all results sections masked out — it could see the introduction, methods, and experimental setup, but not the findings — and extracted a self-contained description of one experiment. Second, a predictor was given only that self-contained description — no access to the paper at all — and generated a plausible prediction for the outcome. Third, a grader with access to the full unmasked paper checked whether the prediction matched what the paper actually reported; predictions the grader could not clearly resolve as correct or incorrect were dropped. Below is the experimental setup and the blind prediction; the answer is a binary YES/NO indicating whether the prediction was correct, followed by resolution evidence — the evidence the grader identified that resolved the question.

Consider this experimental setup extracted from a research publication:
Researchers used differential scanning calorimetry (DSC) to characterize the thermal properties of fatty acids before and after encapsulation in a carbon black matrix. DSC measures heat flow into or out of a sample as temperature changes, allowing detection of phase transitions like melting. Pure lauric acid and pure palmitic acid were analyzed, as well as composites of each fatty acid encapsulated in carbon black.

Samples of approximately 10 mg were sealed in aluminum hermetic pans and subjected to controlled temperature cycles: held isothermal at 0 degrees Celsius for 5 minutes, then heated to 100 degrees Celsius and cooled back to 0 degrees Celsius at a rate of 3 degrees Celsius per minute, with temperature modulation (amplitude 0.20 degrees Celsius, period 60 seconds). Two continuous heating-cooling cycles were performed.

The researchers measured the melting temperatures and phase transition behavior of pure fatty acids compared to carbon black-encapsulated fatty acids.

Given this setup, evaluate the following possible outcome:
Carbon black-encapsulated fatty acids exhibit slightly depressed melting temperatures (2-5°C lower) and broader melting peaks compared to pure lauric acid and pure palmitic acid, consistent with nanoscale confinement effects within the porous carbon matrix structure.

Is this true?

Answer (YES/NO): NO